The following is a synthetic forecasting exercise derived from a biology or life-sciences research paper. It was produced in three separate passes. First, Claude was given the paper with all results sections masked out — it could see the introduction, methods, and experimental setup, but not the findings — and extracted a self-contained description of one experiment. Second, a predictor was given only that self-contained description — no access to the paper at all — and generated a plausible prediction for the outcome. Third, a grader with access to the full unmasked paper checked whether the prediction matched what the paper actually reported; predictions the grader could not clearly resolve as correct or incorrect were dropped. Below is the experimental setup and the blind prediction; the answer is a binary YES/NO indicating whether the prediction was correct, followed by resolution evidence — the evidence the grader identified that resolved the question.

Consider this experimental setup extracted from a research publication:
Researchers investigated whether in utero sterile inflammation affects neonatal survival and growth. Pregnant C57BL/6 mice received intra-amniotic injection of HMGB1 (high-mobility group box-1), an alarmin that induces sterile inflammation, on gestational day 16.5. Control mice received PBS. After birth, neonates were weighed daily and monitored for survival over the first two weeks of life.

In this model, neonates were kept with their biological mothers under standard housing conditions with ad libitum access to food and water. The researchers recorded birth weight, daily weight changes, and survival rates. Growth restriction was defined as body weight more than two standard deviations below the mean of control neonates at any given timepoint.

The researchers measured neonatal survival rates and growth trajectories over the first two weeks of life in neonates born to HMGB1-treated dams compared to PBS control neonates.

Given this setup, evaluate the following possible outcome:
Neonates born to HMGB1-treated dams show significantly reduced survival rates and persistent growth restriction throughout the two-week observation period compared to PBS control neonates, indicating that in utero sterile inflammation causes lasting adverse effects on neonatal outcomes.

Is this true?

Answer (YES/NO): YES